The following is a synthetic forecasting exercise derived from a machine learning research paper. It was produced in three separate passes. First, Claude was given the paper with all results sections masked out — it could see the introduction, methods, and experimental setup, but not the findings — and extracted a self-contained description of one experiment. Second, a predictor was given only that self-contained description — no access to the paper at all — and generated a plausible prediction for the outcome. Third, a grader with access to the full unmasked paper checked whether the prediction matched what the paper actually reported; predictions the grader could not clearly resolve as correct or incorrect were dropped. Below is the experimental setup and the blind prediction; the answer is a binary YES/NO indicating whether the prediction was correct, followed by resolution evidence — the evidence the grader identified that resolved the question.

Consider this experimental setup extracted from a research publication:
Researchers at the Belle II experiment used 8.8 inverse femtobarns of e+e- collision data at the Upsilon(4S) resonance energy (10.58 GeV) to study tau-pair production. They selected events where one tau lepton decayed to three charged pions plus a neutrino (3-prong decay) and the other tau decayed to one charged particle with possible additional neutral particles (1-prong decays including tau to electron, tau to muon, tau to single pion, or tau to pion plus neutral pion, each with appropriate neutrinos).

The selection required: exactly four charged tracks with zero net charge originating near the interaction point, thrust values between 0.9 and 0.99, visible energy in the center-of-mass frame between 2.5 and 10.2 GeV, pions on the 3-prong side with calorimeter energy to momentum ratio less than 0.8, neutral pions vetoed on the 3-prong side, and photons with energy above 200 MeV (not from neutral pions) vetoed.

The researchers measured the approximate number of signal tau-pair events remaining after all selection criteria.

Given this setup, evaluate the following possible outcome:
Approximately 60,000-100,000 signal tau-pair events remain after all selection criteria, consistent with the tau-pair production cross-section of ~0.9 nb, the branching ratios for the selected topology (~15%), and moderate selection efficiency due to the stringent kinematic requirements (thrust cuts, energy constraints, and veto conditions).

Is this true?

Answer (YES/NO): NO